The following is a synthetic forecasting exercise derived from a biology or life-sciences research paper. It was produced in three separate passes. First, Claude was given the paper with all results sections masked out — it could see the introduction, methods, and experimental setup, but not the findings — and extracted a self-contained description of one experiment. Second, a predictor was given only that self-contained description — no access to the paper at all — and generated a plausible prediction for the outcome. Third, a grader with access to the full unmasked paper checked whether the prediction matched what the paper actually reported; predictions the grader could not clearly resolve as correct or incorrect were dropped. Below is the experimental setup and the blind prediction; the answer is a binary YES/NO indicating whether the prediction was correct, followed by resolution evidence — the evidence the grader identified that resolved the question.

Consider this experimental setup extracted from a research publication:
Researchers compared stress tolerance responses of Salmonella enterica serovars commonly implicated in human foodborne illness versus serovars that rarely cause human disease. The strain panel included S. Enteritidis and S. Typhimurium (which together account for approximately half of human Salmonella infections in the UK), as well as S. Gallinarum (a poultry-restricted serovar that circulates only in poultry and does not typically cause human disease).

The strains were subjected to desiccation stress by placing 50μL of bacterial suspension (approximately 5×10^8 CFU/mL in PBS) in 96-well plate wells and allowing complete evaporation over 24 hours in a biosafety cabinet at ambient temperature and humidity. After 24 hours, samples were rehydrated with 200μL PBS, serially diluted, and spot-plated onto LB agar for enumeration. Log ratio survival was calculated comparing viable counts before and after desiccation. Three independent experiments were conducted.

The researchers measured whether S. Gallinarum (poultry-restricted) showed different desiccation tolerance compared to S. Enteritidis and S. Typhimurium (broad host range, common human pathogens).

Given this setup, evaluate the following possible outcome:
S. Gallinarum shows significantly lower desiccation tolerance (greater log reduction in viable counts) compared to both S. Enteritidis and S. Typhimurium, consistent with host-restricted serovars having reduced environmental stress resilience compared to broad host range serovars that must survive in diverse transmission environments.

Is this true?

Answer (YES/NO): NO